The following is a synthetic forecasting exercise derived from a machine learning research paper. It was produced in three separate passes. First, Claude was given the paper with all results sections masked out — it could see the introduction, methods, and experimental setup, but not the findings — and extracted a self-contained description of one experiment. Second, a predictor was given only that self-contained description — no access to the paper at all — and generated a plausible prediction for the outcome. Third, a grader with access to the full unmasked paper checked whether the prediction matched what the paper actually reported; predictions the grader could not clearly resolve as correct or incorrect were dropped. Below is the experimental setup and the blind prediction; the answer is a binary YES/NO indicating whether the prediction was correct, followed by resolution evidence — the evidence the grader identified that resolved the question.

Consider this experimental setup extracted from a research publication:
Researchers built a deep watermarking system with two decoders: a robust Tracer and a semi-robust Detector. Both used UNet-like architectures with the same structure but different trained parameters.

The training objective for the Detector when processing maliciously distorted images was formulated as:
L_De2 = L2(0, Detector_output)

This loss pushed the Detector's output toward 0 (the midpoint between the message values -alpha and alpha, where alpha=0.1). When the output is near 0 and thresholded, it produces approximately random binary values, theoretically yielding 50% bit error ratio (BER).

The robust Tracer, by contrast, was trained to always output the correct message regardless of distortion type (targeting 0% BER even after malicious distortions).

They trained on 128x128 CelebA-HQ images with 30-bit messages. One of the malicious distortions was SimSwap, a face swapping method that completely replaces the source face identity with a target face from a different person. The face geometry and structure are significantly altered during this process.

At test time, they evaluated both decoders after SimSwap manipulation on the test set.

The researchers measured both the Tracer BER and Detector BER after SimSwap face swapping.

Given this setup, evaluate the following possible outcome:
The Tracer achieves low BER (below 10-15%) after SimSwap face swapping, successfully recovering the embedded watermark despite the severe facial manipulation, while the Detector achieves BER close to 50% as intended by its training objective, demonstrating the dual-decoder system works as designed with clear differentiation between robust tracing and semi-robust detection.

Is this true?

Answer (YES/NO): YES